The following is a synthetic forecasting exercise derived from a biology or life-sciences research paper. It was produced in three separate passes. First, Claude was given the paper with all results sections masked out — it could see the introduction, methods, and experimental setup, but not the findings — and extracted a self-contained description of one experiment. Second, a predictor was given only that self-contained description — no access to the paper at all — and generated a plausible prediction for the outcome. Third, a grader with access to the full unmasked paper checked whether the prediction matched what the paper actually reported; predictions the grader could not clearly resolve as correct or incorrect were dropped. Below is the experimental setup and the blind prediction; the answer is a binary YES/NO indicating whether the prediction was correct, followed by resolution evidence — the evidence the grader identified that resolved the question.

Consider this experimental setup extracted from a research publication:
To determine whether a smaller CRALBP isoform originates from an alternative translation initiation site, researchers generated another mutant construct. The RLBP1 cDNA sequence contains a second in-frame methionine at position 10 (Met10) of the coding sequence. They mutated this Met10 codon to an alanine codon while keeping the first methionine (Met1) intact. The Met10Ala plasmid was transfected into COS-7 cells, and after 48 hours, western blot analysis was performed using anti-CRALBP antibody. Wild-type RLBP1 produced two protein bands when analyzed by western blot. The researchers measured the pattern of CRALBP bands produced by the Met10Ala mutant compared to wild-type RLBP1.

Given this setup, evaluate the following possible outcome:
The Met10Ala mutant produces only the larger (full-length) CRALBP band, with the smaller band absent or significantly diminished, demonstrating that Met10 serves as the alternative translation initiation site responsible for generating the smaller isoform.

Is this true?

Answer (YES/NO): YES